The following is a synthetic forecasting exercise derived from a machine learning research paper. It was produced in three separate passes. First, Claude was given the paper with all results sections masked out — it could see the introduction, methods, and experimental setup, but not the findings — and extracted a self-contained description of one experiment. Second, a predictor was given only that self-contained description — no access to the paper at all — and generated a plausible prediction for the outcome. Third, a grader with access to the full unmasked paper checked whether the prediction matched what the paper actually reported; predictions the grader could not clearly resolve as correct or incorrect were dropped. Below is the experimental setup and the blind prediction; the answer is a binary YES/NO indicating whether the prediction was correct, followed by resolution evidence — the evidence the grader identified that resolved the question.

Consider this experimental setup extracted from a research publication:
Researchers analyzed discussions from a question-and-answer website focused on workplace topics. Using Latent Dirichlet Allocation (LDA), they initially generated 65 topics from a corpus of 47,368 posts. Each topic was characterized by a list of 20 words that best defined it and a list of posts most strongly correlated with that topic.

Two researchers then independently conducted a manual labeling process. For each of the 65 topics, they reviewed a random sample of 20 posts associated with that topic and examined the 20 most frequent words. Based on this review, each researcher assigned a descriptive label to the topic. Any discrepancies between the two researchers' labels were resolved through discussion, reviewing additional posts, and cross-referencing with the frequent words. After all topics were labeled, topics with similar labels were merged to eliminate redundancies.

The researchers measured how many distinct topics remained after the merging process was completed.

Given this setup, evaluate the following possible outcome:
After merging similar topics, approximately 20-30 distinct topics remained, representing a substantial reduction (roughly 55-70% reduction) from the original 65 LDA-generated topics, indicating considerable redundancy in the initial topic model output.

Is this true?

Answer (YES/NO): NO